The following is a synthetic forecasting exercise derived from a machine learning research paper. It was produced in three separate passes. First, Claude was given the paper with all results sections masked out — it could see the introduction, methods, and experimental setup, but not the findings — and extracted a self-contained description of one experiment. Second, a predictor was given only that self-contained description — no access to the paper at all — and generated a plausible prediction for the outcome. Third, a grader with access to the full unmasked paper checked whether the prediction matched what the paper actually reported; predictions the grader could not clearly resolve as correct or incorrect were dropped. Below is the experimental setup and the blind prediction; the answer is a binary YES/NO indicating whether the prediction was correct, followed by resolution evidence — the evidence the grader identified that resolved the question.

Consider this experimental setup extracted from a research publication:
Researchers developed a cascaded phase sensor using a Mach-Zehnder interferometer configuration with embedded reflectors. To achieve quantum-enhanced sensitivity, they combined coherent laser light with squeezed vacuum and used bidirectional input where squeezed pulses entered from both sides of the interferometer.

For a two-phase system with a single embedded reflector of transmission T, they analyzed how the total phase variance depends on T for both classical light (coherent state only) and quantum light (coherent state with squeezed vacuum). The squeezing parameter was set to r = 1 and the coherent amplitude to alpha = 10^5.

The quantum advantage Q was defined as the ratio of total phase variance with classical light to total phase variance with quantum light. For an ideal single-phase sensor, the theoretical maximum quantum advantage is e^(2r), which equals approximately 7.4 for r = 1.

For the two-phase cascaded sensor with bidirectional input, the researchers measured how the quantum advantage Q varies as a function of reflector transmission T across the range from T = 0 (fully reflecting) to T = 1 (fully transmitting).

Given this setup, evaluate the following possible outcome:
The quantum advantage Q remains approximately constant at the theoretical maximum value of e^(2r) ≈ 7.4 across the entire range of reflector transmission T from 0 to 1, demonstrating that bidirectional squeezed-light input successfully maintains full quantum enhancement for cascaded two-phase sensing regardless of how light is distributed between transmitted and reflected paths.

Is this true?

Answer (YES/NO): NO